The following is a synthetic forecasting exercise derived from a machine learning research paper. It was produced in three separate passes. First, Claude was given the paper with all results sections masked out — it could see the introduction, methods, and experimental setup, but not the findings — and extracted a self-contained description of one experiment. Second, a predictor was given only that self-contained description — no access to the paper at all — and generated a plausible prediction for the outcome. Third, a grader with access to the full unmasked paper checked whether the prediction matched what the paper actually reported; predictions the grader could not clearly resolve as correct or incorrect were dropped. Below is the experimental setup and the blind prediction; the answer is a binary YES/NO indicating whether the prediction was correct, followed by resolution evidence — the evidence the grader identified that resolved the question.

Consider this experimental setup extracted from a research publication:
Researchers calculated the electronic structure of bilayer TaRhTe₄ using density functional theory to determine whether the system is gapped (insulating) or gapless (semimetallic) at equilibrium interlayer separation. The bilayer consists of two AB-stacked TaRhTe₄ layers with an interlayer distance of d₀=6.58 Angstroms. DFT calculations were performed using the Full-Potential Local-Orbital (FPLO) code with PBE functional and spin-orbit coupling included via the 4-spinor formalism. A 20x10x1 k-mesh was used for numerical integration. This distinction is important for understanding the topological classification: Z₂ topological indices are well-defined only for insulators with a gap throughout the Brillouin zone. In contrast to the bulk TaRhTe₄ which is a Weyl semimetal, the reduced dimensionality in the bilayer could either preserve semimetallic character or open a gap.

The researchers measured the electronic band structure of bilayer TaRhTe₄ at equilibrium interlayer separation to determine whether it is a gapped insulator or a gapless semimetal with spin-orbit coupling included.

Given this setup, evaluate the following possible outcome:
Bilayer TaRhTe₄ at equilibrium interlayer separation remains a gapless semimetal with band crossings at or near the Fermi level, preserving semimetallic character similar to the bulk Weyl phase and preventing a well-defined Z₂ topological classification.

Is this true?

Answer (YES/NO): NO